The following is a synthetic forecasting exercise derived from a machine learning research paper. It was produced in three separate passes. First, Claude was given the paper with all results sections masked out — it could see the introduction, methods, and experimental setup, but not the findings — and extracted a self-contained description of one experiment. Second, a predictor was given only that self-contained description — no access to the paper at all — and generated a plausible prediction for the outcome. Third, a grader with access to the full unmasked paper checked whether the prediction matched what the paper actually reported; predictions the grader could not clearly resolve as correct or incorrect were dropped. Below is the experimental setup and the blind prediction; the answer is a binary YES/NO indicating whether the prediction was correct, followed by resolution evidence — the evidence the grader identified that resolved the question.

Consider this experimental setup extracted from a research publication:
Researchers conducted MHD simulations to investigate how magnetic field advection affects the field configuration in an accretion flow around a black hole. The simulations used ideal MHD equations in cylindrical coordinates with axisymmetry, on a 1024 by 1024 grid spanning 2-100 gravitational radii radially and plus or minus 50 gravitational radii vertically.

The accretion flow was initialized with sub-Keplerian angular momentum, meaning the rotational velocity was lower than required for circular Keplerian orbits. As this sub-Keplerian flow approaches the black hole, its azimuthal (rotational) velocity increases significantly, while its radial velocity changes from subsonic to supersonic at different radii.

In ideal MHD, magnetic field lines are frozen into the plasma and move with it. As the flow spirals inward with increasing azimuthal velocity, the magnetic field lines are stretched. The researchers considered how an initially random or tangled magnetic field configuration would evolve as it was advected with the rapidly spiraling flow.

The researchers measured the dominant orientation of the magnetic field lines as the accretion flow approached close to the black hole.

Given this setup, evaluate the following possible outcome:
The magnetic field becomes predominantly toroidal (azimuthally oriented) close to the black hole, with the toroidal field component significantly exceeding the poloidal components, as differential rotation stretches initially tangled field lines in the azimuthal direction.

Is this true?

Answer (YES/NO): YES